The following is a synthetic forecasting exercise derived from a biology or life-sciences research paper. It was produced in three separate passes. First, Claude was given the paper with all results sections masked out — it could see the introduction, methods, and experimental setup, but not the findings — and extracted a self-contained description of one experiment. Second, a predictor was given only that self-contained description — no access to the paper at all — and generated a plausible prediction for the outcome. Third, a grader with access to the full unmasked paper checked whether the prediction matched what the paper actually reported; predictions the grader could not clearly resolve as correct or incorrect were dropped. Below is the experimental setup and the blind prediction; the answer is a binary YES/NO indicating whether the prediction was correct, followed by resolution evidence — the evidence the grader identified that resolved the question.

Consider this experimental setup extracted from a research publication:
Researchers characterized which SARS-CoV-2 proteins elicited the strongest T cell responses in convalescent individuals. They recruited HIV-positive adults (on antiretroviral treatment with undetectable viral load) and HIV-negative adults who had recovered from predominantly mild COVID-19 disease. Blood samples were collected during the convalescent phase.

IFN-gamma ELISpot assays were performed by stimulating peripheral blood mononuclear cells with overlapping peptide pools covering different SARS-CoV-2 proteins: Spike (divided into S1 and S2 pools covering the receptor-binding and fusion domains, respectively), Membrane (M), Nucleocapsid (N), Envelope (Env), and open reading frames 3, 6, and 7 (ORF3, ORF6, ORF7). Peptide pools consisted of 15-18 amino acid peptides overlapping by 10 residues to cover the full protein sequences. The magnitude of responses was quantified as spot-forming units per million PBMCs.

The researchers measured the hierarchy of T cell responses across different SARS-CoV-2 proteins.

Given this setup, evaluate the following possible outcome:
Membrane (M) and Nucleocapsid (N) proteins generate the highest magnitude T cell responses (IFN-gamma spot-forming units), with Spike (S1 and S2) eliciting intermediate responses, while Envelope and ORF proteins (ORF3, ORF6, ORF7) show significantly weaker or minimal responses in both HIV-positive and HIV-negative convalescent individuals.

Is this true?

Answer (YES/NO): NO